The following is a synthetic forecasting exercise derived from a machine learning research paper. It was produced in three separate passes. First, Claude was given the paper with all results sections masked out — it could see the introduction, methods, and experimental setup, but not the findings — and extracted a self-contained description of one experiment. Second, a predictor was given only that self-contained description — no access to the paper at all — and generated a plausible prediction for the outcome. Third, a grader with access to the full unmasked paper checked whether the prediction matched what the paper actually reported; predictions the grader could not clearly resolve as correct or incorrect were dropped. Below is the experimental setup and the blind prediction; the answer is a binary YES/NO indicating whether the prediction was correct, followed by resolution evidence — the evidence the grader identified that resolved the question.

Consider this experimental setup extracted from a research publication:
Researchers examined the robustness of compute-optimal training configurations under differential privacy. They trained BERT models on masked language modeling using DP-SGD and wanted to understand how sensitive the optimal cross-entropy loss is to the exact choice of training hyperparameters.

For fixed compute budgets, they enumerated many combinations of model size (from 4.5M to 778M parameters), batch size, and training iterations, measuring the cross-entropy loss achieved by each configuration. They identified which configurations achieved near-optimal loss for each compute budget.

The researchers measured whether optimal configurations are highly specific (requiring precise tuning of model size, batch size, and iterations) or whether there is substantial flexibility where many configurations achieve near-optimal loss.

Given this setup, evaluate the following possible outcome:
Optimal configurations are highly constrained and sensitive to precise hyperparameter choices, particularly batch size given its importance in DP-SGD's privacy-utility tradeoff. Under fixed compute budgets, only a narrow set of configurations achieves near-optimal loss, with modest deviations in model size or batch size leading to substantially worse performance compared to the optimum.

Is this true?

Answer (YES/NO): NO